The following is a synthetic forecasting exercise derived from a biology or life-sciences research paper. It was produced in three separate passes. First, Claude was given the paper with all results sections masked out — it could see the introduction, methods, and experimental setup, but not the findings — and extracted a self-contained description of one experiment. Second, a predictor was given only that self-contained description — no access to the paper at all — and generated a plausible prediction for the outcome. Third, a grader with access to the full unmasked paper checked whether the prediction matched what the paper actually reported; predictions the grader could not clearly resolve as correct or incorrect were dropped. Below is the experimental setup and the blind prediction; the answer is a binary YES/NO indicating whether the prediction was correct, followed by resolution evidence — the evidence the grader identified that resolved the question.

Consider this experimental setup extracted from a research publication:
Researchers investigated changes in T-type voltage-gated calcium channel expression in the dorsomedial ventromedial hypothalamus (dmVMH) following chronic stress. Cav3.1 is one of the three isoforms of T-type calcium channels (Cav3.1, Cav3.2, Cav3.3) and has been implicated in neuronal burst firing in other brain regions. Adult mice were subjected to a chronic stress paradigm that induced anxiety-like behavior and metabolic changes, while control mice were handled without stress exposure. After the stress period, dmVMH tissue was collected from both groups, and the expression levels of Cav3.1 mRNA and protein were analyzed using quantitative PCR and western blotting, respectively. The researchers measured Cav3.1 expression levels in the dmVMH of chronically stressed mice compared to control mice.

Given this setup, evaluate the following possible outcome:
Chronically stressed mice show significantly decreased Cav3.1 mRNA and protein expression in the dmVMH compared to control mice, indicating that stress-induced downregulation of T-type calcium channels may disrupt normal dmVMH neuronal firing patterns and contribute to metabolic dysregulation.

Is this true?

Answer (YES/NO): NO